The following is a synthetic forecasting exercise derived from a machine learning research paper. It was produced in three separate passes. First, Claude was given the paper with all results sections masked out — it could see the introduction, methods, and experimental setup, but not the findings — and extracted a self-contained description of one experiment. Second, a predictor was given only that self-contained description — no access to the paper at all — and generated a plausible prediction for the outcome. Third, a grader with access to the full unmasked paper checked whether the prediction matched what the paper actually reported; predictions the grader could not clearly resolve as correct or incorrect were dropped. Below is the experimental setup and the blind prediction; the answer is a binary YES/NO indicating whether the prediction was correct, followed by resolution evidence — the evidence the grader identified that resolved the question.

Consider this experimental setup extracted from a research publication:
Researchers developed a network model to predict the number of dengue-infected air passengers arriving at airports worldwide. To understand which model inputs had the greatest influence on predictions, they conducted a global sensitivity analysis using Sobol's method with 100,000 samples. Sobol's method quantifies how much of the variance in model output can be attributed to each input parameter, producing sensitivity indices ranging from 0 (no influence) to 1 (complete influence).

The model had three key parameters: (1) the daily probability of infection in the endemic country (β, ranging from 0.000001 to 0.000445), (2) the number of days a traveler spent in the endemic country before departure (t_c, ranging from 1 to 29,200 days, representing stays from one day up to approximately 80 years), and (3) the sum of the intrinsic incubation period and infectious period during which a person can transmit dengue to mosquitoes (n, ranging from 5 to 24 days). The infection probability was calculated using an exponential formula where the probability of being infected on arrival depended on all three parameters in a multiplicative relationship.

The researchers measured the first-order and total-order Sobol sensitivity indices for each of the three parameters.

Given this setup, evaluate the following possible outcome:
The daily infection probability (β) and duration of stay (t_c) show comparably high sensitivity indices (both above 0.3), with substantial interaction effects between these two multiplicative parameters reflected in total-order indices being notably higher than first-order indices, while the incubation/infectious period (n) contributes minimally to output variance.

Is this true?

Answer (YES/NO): NO